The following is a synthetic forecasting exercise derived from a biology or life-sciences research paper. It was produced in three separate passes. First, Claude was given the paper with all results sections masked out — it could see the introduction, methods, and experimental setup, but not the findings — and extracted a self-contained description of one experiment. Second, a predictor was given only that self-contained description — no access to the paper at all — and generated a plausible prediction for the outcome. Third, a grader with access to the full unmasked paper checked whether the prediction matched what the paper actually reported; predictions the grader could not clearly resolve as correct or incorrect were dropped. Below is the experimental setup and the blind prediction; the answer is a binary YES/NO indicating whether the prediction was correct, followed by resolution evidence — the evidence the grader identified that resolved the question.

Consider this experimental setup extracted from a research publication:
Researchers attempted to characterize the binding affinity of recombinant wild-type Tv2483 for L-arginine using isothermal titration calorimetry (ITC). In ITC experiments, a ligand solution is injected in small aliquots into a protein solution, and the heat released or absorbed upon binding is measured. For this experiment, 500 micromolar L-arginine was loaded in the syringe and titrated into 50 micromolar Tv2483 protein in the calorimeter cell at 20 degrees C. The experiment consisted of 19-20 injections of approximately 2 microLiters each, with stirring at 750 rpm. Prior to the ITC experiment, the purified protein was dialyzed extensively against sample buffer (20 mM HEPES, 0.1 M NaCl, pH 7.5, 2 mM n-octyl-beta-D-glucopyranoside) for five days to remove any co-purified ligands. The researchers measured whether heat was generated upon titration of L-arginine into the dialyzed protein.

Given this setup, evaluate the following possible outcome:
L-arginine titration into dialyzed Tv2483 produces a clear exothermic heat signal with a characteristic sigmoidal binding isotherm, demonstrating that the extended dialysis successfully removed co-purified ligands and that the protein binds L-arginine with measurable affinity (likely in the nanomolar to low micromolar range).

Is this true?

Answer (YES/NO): NO